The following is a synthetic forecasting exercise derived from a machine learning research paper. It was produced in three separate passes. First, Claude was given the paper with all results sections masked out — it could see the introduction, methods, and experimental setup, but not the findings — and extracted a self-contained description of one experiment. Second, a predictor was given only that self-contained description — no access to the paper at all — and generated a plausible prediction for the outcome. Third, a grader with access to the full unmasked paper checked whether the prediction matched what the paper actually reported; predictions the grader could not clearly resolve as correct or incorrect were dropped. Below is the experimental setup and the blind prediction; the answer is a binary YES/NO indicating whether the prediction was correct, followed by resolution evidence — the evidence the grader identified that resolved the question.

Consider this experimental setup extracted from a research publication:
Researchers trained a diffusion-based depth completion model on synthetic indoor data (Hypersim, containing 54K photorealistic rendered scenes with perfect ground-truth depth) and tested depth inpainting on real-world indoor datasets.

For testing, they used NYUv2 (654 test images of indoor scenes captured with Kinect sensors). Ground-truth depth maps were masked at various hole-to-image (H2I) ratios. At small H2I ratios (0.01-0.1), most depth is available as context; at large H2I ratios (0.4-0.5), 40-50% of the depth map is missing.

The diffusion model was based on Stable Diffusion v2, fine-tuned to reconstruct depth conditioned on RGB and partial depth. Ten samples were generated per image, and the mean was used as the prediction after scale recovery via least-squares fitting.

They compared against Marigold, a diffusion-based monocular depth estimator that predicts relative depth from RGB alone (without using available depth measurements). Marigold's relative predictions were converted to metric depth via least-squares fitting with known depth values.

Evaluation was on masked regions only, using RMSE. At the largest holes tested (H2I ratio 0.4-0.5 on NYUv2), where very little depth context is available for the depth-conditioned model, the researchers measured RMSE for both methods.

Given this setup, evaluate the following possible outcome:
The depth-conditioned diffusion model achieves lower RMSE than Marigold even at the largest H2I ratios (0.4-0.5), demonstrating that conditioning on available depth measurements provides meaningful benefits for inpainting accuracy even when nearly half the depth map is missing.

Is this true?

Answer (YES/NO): NO